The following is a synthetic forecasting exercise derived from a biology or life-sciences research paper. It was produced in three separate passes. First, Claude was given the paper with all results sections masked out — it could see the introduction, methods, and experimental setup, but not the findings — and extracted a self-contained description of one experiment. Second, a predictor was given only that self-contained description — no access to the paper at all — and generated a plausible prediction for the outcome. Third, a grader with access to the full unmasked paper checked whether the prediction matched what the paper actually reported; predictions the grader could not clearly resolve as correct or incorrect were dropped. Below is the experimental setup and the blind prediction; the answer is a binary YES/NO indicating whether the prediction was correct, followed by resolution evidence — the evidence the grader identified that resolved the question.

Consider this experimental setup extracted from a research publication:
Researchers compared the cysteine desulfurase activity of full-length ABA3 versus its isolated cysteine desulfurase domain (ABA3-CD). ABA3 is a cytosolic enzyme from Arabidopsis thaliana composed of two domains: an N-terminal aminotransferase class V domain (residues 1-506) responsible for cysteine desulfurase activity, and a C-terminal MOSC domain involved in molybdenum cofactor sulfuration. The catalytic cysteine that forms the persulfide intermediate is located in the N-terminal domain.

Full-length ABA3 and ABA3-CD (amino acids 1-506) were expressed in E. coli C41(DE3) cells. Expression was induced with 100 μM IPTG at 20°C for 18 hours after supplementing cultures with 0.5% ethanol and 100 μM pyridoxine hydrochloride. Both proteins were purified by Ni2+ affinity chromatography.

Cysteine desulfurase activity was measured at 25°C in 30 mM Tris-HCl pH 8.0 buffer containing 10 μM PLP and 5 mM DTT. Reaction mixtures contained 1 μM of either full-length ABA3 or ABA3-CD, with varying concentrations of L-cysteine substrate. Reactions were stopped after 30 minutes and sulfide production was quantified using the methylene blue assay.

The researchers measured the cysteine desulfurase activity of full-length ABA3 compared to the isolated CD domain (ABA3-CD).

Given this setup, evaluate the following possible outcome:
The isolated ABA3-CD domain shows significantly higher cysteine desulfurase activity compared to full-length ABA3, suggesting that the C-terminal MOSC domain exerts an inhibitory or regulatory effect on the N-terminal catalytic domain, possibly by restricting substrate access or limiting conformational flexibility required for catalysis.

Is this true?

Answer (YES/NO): NO